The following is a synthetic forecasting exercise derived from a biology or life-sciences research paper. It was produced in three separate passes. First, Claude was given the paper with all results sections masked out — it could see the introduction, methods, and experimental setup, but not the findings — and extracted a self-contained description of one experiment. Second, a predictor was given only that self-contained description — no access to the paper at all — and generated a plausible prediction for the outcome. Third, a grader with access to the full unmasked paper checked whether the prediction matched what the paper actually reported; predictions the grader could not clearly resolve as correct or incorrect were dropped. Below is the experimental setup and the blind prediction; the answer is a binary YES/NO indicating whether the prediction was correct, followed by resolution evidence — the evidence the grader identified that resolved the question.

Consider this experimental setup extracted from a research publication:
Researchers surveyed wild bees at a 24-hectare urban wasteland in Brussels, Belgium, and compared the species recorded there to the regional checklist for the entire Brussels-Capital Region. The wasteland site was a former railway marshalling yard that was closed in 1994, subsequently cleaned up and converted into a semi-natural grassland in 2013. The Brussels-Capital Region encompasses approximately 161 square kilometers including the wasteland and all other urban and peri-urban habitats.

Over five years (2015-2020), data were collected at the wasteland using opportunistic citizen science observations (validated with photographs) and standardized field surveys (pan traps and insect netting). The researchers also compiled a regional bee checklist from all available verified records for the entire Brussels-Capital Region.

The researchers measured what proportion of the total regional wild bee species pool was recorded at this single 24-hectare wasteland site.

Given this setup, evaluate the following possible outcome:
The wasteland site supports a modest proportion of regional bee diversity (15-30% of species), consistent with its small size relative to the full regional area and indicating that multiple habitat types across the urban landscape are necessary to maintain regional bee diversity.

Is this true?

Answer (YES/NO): NO